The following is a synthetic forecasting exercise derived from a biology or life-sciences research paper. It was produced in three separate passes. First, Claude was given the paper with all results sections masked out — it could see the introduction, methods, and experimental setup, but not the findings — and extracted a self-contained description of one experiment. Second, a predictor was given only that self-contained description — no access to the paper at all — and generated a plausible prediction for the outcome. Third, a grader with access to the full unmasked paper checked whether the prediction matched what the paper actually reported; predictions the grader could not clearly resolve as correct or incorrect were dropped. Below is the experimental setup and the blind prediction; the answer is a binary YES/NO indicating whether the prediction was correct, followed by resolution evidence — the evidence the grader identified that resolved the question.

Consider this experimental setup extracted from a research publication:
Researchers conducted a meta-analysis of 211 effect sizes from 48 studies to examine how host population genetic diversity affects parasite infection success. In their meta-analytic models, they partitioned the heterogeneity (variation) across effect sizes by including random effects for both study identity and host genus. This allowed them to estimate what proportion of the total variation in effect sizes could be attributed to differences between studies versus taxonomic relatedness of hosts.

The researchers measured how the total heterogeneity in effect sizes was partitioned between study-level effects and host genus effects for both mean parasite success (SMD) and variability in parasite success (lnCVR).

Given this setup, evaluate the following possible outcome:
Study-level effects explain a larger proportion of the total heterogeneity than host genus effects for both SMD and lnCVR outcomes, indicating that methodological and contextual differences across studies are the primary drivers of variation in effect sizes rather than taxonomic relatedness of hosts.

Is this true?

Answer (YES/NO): YES